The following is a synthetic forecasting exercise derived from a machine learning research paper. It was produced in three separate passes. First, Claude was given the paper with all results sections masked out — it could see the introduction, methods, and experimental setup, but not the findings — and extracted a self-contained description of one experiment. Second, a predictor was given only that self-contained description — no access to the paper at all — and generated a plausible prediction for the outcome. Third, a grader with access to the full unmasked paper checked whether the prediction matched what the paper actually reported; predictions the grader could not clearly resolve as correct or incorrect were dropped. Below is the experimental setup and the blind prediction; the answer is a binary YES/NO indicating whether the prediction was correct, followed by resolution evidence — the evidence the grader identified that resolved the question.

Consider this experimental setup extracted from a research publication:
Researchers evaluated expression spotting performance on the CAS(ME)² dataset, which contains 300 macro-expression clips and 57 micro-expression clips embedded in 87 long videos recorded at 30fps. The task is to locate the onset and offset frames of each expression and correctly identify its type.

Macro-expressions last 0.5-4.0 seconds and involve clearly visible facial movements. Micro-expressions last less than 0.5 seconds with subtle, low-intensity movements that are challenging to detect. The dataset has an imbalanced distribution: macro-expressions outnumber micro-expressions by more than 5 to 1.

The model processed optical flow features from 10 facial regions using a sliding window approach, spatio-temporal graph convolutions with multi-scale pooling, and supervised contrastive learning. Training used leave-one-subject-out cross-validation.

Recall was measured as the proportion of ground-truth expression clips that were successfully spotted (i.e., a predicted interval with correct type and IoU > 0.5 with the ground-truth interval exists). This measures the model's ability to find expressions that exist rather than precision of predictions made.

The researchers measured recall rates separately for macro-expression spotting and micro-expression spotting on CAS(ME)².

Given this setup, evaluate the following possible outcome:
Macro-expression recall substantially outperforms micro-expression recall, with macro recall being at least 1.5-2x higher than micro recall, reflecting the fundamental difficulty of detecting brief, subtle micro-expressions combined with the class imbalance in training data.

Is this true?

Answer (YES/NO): NO